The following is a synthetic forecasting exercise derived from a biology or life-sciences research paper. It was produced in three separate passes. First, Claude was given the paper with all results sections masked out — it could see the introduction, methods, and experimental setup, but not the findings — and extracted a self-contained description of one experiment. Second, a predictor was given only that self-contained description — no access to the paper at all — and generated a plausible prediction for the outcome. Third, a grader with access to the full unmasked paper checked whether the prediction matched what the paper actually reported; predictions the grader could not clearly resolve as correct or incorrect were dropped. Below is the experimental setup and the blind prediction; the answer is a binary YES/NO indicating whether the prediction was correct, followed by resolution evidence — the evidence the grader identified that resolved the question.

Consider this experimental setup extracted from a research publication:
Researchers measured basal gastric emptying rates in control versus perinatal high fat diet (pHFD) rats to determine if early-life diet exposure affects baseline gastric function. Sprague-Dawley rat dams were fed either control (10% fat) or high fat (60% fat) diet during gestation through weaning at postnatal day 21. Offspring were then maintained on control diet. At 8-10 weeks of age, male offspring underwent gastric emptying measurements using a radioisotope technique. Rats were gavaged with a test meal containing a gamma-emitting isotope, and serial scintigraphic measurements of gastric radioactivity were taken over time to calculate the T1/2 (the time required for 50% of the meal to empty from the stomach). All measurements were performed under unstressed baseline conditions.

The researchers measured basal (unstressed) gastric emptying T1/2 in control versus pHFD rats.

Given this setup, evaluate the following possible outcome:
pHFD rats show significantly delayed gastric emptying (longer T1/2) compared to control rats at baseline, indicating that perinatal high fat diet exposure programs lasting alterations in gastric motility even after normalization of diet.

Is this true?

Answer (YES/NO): YES